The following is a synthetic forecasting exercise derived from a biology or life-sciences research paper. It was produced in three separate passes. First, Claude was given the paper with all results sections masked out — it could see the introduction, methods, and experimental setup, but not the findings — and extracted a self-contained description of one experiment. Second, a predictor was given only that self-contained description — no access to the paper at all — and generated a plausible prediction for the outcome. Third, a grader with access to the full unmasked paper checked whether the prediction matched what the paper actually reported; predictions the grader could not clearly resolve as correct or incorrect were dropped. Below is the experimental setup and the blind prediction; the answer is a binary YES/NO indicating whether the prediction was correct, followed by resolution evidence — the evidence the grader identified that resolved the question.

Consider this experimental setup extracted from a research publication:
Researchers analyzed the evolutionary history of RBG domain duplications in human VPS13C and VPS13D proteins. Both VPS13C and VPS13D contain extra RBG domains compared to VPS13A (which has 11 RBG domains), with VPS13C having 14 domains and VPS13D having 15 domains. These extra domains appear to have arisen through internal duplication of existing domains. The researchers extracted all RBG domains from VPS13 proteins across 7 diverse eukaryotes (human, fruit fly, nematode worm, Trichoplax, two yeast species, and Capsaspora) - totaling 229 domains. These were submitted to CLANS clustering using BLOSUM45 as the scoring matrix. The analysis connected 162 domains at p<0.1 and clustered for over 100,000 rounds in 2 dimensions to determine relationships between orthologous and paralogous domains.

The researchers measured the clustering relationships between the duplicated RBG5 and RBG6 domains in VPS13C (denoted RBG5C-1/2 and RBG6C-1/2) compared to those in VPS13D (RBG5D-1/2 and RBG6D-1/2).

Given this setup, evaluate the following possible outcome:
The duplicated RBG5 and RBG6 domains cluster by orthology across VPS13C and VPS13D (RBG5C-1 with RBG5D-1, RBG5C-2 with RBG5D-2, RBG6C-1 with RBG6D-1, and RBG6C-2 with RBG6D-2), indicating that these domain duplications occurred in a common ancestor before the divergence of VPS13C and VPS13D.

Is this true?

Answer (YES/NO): NO